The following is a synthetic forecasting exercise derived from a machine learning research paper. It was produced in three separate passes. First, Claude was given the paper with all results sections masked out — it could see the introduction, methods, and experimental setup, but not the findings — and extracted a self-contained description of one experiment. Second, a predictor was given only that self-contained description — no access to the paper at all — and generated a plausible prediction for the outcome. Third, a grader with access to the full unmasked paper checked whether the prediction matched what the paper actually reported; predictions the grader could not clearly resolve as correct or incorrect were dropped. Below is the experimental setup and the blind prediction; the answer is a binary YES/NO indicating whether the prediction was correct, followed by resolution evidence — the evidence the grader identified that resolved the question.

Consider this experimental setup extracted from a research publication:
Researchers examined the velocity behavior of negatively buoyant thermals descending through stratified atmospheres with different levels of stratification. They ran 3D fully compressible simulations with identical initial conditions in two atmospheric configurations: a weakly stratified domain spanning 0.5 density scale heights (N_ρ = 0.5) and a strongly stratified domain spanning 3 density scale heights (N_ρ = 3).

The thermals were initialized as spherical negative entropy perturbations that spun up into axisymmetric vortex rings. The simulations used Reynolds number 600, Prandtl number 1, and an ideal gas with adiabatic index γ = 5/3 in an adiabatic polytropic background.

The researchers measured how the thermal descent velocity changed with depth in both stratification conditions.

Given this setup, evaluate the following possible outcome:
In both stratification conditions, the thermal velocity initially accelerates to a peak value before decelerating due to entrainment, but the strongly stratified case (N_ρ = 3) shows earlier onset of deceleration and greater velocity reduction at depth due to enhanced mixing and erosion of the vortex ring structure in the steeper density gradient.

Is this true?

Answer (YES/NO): NO